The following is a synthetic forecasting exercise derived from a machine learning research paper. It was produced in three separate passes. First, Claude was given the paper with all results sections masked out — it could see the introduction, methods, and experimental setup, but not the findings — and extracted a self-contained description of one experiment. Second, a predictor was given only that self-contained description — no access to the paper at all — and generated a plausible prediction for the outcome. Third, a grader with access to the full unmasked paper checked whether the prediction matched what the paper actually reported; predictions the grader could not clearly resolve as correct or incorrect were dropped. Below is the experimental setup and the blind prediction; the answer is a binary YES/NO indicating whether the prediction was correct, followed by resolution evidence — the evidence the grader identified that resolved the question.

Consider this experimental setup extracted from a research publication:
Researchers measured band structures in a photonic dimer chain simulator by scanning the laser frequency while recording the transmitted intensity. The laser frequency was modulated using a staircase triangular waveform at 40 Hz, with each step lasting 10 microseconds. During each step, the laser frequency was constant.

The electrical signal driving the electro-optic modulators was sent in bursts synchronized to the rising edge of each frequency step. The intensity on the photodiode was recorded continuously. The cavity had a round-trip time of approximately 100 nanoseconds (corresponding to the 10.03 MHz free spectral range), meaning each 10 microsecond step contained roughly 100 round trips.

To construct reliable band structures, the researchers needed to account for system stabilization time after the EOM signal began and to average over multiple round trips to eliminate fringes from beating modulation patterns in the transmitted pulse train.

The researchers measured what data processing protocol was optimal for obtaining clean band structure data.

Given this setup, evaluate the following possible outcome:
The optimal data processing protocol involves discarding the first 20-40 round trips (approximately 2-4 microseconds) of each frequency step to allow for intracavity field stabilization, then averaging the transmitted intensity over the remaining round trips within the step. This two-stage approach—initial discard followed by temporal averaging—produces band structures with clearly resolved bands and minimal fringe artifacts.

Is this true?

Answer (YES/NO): NO